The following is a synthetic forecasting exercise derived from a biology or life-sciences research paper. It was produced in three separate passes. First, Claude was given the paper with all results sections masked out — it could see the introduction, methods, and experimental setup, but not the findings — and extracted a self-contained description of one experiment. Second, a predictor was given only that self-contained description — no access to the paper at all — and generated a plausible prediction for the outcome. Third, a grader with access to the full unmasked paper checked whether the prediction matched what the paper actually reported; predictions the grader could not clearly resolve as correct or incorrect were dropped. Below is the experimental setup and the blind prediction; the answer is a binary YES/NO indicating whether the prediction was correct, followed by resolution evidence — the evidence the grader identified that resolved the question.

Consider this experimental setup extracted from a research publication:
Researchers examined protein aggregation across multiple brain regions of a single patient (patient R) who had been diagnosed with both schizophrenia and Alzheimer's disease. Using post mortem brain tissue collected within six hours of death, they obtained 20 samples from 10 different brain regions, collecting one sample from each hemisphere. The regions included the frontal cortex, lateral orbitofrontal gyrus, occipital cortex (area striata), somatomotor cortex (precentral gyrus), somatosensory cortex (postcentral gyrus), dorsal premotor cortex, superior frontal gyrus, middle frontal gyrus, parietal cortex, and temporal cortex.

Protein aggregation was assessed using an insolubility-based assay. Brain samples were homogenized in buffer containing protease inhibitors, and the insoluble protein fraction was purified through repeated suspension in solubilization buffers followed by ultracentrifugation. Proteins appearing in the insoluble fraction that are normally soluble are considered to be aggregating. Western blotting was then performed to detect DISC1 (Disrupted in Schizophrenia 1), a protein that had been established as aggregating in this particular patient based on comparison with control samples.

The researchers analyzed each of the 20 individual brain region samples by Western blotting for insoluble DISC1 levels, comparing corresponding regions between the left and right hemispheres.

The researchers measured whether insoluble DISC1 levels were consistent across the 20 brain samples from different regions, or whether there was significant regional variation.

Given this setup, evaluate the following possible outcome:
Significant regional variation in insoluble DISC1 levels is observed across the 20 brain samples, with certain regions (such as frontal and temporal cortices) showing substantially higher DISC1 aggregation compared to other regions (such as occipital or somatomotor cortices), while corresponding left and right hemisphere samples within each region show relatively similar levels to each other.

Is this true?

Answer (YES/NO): NO